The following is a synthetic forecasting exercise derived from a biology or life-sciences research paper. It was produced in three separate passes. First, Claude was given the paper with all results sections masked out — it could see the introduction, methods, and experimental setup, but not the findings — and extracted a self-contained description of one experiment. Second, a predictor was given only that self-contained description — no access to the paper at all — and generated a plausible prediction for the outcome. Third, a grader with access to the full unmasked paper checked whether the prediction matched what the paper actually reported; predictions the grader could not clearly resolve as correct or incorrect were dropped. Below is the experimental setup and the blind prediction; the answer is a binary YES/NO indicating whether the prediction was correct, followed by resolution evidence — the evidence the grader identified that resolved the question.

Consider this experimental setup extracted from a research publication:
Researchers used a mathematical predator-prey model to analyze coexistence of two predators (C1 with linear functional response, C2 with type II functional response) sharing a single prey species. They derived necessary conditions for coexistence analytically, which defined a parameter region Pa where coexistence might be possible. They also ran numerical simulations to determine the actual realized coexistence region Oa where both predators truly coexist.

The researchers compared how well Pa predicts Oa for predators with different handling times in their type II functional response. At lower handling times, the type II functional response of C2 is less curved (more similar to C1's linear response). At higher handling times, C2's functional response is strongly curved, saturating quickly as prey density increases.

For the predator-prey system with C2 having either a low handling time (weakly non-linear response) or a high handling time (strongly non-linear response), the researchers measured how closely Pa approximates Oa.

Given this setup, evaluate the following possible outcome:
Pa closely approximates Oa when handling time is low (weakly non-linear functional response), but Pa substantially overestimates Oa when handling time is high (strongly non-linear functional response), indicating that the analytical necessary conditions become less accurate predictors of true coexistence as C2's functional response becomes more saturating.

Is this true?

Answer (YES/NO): NO